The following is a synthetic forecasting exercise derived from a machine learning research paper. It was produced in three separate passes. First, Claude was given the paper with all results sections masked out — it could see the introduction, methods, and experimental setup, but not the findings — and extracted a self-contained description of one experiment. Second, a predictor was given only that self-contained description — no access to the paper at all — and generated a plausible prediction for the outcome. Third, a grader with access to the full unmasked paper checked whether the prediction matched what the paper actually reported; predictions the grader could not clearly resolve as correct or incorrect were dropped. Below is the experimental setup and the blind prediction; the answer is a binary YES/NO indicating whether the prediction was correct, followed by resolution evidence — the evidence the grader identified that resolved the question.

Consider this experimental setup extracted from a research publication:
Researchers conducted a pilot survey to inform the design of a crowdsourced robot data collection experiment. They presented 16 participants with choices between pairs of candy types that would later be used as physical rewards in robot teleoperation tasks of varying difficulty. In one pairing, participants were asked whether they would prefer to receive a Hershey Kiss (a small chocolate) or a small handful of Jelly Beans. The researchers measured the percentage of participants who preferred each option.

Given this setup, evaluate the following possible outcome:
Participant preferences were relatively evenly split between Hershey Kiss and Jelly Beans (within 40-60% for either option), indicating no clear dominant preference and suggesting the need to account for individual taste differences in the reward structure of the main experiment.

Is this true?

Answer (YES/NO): NO